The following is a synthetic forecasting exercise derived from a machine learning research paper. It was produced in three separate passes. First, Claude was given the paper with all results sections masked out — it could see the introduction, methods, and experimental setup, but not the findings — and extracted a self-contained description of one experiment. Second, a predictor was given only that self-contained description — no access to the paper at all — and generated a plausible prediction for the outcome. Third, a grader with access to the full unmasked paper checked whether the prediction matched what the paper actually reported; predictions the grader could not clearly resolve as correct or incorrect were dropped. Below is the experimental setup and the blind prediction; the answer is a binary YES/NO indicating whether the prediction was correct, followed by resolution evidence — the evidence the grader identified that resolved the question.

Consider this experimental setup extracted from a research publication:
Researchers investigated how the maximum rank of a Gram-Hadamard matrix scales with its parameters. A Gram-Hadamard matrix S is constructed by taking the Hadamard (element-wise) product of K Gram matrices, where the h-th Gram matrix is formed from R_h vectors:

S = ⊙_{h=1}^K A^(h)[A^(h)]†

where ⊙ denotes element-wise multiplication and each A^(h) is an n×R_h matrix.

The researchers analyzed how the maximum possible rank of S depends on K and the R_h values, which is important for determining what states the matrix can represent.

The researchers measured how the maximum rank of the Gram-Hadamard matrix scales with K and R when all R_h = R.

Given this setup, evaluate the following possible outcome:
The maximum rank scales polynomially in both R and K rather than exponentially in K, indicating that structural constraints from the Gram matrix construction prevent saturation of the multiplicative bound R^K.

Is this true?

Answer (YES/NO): NO